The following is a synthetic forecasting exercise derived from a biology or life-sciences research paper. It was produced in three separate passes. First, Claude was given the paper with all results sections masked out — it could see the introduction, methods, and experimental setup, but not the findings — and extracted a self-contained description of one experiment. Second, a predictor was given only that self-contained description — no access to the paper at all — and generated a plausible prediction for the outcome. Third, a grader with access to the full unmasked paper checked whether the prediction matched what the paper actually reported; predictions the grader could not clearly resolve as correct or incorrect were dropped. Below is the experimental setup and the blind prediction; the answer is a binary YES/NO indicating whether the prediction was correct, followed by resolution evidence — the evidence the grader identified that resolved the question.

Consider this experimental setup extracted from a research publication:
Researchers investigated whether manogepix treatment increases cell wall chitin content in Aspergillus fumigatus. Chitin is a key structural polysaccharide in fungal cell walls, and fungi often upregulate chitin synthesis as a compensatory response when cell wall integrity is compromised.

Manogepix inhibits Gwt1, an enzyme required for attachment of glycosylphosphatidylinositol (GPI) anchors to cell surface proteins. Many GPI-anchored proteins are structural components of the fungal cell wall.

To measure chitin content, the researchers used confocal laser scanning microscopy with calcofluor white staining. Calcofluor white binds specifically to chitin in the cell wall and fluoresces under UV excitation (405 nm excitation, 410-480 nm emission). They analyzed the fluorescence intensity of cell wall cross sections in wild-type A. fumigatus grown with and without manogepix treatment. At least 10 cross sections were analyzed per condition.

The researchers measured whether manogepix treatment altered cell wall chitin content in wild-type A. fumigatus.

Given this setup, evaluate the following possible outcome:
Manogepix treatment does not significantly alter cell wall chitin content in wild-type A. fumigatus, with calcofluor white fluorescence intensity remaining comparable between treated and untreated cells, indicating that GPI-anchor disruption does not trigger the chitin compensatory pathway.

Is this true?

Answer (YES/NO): NO